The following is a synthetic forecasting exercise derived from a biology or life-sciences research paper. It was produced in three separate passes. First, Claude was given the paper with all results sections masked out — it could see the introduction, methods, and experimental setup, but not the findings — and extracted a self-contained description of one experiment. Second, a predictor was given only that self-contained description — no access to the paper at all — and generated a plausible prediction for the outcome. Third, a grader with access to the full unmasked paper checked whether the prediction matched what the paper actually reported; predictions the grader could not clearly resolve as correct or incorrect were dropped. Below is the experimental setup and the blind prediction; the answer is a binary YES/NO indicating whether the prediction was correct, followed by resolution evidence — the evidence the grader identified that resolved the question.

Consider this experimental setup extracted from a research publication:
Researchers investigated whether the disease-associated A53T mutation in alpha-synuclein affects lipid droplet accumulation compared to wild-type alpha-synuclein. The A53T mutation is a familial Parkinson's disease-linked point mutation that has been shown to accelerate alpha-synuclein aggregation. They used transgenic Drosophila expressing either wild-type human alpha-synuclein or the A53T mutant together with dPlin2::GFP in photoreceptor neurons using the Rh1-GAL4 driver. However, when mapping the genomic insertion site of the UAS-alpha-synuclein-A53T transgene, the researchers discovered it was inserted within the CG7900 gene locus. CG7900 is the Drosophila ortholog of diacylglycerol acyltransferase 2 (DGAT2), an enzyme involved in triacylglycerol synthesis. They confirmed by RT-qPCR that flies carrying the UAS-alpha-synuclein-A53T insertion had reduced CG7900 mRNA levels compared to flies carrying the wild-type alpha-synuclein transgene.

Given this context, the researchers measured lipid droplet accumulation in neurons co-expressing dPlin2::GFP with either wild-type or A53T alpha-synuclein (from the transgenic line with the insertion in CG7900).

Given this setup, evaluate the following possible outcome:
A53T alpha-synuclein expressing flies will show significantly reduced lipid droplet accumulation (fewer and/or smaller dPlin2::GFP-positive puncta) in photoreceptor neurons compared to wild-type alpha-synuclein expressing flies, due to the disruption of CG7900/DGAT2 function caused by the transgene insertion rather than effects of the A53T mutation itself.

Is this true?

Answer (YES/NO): NO